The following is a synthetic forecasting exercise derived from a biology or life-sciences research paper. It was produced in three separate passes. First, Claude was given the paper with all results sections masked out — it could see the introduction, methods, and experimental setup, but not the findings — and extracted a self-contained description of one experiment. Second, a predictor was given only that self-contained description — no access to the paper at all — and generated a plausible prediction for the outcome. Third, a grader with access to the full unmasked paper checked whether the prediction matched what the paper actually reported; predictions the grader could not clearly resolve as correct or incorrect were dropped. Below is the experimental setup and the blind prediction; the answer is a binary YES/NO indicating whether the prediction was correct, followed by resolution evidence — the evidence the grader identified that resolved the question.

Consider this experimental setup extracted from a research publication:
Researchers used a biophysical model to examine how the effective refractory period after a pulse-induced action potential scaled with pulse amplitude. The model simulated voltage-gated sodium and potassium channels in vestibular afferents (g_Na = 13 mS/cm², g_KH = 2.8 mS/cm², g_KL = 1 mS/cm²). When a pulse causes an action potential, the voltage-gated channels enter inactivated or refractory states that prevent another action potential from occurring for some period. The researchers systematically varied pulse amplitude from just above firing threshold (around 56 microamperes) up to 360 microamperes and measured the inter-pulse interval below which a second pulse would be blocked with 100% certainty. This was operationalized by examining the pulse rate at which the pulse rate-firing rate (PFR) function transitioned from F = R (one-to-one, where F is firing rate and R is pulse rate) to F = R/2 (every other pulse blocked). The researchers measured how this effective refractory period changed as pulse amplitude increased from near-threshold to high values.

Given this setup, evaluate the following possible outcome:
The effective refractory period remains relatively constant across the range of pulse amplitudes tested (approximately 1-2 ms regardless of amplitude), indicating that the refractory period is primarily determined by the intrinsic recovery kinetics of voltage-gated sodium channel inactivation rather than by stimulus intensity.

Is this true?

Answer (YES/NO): NO